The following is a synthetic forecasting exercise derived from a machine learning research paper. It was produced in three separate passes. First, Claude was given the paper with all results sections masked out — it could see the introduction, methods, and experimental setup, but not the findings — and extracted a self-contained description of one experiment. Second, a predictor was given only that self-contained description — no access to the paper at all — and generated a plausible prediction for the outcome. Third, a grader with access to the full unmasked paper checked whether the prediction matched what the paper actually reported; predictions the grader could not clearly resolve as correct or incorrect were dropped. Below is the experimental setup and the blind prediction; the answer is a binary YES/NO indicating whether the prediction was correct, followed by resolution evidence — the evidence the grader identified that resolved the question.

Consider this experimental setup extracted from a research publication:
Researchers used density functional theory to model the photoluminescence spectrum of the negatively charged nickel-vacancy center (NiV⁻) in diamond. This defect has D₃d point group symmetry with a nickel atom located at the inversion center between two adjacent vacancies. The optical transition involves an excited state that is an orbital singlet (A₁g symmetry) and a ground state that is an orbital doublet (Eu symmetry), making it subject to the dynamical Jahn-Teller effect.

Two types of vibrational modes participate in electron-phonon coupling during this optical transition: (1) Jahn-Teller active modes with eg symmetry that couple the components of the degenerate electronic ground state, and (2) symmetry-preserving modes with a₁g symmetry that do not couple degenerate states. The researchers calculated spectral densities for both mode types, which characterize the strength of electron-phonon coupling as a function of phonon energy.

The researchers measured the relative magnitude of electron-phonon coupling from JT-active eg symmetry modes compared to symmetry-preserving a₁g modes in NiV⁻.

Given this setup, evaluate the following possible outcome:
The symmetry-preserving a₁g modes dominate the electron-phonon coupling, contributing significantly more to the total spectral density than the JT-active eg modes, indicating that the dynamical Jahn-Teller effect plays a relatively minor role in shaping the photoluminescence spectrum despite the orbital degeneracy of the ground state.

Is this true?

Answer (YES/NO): NO